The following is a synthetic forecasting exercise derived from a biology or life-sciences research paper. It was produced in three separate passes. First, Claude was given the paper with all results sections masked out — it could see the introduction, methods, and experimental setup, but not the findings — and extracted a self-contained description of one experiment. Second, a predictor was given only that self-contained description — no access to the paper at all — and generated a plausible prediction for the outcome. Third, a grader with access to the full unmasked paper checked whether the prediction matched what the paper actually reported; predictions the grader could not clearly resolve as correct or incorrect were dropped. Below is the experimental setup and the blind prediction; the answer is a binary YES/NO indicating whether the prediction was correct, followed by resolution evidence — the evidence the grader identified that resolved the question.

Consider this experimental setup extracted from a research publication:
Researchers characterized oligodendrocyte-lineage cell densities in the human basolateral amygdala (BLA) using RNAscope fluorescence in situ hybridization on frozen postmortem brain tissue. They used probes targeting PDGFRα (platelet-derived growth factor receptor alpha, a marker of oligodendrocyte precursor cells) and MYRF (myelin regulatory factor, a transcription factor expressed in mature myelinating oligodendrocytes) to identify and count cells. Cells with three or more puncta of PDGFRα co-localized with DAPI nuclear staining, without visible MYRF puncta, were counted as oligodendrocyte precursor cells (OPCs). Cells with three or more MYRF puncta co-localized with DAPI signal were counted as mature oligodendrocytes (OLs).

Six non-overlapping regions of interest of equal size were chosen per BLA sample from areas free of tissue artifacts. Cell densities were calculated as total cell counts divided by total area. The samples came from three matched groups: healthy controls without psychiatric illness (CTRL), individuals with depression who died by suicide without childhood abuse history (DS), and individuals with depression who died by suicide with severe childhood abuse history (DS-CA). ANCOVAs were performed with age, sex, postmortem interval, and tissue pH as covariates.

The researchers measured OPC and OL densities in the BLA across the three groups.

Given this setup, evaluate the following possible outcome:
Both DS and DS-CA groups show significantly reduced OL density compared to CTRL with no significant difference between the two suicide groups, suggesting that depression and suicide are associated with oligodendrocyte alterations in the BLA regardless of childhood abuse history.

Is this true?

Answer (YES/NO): NO